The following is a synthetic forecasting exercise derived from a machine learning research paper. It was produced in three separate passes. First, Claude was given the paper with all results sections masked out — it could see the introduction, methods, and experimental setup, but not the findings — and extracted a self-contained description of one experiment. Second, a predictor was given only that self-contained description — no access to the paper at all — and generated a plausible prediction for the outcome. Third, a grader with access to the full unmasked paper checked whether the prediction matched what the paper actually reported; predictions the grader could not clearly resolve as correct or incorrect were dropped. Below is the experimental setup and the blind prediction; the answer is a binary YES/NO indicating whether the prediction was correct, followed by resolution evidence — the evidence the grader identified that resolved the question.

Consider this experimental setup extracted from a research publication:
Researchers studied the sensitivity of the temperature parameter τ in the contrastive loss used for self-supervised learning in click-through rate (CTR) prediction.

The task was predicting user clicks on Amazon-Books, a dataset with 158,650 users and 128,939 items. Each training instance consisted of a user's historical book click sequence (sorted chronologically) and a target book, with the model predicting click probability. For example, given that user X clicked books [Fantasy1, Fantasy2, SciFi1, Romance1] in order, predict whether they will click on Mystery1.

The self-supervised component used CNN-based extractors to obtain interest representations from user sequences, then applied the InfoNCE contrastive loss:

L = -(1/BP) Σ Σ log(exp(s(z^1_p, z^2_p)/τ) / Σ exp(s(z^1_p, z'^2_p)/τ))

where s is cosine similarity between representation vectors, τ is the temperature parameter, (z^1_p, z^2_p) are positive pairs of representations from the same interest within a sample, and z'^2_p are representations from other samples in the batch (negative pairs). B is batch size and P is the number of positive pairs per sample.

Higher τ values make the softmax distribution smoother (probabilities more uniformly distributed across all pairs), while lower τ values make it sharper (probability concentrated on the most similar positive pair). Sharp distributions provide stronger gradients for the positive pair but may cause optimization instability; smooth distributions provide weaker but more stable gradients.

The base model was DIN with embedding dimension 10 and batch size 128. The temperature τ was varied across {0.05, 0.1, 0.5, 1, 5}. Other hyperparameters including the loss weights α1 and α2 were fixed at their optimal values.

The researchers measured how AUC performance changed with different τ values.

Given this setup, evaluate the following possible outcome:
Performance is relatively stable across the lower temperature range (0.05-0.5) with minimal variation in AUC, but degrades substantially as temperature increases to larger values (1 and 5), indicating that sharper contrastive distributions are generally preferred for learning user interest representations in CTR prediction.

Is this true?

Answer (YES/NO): NO